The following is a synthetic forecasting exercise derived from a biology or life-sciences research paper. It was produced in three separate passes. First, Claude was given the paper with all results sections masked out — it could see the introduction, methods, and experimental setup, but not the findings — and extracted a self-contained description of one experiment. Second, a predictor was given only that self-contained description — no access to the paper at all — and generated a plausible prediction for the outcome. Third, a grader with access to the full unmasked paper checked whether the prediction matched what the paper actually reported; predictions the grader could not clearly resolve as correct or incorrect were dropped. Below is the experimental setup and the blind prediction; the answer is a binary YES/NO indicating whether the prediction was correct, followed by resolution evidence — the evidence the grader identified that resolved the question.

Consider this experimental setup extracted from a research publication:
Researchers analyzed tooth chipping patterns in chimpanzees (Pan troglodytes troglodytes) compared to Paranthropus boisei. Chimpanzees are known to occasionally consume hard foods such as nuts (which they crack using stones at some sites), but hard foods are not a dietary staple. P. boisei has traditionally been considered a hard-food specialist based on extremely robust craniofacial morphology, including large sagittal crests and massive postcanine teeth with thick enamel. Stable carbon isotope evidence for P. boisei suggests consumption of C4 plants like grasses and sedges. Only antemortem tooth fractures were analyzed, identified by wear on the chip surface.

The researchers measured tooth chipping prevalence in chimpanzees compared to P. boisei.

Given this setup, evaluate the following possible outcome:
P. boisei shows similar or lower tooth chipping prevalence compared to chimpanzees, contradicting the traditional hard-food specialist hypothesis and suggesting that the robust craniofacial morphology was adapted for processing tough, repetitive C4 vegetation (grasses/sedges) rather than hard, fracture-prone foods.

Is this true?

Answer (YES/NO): YES